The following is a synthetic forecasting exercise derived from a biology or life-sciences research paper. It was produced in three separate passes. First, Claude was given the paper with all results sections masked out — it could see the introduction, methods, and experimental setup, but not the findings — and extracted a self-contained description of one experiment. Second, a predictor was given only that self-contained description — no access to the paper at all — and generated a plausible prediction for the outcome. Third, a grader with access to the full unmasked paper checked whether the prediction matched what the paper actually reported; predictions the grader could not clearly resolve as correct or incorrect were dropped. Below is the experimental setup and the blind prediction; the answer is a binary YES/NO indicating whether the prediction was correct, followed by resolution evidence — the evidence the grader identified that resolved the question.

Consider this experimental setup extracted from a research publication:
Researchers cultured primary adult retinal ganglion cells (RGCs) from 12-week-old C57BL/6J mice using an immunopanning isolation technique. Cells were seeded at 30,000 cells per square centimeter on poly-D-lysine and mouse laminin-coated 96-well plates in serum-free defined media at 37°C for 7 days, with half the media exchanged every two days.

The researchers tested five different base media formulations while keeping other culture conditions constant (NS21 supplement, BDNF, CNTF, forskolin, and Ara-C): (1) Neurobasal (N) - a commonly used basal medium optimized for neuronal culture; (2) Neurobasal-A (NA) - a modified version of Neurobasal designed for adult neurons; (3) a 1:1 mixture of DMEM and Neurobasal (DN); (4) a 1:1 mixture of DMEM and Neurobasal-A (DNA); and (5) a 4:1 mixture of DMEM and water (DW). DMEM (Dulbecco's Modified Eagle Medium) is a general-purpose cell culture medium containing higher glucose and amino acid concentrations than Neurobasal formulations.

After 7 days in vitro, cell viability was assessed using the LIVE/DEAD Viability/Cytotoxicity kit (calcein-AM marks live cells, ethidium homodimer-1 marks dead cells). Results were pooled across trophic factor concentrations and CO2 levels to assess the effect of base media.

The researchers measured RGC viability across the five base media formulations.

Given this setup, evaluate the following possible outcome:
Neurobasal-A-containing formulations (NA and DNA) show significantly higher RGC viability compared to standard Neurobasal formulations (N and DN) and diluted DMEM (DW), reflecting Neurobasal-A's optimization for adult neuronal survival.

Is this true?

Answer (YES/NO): NO